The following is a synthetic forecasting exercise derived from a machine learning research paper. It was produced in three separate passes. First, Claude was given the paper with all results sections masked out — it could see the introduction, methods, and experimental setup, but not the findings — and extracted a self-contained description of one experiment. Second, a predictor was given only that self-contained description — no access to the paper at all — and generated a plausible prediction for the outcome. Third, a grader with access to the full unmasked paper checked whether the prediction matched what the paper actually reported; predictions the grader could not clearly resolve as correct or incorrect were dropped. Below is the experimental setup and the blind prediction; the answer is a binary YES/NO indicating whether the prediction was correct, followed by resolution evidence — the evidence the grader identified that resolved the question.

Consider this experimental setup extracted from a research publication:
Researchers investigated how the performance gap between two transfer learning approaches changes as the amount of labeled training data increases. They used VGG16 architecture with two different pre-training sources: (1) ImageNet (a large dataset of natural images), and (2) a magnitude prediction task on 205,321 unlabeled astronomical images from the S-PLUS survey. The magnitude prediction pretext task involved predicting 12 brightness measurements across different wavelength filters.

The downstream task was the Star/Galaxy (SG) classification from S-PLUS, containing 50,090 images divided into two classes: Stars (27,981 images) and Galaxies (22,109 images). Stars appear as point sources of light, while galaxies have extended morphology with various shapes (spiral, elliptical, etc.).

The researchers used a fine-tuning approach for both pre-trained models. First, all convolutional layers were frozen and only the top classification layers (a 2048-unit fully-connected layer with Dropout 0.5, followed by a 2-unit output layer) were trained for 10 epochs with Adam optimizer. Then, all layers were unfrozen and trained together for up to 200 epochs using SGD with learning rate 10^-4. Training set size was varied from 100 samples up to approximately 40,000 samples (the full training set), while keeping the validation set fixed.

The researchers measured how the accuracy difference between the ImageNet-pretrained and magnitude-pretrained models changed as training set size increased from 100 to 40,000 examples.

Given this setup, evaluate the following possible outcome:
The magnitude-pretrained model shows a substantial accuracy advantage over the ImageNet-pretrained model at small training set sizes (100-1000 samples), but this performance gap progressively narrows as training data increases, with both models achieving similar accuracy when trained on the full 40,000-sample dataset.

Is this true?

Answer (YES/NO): YES